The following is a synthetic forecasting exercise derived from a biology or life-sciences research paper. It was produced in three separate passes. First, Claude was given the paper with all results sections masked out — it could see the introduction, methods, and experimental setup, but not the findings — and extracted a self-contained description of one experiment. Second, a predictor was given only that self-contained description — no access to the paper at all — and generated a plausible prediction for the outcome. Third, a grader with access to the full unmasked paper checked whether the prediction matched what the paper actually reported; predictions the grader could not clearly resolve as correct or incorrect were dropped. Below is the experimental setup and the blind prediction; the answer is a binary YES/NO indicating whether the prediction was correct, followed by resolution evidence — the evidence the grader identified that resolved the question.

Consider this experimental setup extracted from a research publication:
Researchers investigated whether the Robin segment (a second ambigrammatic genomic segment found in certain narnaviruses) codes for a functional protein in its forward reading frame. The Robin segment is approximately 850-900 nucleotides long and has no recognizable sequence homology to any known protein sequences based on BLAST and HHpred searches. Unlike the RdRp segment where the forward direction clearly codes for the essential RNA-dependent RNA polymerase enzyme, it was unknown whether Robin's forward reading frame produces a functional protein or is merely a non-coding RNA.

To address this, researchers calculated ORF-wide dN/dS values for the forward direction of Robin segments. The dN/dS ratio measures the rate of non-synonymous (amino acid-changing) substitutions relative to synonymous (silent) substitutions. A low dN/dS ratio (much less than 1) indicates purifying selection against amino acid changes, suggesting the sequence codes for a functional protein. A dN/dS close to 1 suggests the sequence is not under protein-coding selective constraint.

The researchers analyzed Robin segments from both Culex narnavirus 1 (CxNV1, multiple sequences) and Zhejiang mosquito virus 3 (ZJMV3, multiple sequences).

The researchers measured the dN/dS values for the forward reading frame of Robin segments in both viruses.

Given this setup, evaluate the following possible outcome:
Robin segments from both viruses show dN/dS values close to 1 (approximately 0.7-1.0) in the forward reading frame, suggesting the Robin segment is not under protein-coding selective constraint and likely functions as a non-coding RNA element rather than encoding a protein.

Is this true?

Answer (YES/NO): NO